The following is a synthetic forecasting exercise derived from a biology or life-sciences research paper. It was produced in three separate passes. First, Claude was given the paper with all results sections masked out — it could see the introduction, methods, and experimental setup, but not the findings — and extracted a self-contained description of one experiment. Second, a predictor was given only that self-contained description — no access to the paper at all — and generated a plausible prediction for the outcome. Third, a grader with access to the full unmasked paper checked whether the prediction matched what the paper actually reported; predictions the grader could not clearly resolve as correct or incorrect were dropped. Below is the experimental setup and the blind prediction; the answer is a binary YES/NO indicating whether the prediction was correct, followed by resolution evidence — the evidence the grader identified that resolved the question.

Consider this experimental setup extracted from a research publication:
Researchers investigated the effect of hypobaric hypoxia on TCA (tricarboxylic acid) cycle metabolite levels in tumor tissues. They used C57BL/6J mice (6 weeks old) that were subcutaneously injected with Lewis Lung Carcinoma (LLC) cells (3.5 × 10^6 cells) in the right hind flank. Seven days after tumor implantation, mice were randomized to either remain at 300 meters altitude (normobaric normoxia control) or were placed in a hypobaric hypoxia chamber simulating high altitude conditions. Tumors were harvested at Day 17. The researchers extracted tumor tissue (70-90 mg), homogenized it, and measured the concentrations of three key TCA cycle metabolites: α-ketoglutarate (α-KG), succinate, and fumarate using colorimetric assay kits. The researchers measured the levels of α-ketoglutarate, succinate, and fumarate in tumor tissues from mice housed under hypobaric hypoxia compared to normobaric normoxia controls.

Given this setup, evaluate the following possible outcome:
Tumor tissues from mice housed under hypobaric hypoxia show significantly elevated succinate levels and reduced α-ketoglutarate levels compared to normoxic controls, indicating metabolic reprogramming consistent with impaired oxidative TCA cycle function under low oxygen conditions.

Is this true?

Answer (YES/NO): NO